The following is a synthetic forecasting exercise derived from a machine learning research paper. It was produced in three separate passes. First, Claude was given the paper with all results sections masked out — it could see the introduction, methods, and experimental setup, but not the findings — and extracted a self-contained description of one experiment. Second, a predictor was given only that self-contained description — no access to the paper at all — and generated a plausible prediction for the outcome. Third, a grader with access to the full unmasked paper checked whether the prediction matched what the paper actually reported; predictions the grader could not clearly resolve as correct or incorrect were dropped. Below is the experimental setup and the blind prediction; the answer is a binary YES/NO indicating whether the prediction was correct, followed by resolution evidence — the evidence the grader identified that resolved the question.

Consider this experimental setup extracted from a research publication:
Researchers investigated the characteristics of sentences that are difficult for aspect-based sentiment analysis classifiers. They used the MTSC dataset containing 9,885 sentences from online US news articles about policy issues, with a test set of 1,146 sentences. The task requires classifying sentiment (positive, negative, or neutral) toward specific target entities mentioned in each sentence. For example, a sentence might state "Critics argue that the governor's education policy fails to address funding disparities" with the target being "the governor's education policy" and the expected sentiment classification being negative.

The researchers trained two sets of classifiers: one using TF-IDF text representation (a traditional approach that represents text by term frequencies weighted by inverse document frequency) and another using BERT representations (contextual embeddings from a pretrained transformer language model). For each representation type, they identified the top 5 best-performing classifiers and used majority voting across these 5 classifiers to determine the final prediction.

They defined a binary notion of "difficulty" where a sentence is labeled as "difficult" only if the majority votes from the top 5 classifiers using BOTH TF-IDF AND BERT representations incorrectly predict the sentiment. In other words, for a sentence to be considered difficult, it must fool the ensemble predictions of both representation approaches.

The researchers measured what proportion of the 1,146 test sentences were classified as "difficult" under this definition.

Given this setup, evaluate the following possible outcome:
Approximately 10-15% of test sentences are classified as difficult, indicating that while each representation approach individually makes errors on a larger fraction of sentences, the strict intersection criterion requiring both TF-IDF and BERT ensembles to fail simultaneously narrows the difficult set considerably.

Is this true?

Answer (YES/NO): NO